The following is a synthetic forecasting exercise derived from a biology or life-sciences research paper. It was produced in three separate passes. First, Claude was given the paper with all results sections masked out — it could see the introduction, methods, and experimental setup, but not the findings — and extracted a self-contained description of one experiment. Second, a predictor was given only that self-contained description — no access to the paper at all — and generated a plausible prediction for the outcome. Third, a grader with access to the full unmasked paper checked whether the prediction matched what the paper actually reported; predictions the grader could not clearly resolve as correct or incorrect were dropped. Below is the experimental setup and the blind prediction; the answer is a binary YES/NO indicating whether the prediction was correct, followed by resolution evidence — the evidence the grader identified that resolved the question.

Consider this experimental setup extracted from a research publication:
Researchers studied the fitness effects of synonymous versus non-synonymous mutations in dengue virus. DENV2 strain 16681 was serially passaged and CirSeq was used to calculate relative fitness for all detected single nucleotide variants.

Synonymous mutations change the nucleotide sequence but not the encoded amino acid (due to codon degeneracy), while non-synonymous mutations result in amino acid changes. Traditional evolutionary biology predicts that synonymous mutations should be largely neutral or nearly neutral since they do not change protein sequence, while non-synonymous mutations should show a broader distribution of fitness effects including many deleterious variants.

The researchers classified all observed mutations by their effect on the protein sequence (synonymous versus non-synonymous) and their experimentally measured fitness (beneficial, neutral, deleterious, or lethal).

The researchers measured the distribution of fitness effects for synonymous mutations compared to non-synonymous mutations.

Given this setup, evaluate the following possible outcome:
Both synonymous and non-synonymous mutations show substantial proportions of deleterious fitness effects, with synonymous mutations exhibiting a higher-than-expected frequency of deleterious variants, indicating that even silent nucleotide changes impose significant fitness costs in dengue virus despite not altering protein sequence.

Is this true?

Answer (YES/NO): NO